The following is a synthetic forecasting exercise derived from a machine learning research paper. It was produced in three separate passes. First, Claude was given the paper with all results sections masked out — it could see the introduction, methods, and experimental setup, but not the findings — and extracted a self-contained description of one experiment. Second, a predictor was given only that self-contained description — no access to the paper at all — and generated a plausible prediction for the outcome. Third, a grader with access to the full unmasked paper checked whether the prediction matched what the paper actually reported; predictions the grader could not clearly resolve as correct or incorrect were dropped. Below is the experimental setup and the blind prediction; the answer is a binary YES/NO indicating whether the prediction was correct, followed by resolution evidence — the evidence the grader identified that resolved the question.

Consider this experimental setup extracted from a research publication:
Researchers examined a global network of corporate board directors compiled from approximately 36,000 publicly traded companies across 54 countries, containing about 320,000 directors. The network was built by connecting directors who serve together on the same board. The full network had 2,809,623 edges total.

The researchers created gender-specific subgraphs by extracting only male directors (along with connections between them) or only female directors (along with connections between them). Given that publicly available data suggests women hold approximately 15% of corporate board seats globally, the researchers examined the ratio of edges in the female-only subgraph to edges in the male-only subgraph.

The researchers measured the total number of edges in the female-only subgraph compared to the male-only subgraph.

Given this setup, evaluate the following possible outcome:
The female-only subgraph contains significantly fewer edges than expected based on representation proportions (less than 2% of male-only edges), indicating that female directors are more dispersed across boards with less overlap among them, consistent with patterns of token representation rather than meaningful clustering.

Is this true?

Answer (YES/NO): NO